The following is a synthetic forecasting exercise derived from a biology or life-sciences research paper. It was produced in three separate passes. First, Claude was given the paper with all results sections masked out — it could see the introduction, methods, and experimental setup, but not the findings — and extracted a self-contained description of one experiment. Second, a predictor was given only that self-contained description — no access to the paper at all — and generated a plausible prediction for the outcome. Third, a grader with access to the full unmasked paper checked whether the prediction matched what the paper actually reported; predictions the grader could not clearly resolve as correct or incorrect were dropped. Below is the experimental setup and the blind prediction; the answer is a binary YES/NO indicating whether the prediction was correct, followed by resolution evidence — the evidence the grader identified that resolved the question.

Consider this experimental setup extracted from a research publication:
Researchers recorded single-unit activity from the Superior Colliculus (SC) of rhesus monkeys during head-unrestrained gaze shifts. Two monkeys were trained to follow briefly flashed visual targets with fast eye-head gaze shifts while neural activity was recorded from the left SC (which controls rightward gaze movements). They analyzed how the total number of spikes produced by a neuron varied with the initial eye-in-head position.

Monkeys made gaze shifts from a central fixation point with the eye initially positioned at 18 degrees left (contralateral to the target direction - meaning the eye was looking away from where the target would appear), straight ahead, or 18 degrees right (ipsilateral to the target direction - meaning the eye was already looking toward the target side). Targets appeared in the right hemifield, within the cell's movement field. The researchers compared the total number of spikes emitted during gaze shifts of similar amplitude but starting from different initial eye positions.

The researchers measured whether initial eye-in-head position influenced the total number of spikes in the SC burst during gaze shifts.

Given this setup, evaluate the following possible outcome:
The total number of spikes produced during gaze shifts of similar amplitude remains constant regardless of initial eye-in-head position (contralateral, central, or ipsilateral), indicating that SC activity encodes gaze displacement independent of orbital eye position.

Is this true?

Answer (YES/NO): NO